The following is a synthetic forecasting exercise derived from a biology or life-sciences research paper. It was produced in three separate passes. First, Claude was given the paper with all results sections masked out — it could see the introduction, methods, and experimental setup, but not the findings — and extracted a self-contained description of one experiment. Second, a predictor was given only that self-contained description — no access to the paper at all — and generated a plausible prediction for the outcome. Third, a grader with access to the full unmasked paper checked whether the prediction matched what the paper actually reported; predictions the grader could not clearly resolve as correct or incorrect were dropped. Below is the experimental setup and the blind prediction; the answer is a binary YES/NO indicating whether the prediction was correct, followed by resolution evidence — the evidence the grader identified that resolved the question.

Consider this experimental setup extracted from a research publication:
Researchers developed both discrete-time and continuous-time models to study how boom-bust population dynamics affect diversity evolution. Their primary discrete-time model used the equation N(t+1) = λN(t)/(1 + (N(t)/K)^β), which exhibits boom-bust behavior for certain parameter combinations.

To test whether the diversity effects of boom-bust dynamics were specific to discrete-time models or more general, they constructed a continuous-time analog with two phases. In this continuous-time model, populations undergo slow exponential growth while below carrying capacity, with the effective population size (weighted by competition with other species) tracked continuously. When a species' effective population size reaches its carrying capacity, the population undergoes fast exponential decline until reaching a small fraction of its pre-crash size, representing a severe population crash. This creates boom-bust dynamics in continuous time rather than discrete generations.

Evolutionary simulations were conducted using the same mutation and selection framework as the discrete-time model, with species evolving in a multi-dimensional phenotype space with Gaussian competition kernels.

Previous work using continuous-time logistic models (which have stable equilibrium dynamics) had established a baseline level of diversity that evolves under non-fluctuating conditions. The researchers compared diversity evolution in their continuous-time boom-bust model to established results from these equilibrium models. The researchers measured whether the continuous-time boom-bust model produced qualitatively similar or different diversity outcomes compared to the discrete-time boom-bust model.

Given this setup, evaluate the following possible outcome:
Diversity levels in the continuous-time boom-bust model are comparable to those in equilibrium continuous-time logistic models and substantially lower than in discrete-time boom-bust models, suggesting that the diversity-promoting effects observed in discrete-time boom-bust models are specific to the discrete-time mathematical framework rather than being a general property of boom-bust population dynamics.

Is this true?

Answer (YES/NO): NO